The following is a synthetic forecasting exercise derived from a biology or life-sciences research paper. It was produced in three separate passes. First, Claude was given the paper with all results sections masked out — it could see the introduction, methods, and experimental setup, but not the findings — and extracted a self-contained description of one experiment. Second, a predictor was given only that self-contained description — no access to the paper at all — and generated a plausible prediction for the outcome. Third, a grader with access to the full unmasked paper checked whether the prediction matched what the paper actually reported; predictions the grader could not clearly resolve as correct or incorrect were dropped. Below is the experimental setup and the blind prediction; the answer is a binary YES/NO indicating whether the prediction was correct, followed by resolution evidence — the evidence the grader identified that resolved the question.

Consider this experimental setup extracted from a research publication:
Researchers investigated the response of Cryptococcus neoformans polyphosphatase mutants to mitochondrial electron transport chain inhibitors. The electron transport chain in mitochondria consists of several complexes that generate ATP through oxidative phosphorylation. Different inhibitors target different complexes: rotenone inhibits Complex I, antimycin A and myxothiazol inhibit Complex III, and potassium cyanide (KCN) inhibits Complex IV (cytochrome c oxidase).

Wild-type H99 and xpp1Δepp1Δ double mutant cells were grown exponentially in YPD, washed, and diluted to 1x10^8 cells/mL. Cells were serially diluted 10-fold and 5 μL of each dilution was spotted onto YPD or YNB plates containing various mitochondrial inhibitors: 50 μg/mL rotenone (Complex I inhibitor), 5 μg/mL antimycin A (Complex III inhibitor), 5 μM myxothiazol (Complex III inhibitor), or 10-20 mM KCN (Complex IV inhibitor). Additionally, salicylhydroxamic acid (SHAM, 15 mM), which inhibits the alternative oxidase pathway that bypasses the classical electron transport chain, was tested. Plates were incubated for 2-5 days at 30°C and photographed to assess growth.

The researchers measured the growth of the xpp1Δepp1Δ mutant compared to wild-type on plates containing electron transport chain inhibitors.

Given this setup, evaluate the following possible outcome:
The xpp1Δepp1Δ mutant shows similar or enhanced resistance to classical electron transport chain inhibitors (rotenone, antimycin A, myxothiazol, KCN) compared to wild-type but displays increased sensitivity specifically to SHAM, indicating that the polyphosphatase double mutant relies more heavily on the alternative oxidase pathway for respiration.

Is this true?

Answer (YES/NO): NO